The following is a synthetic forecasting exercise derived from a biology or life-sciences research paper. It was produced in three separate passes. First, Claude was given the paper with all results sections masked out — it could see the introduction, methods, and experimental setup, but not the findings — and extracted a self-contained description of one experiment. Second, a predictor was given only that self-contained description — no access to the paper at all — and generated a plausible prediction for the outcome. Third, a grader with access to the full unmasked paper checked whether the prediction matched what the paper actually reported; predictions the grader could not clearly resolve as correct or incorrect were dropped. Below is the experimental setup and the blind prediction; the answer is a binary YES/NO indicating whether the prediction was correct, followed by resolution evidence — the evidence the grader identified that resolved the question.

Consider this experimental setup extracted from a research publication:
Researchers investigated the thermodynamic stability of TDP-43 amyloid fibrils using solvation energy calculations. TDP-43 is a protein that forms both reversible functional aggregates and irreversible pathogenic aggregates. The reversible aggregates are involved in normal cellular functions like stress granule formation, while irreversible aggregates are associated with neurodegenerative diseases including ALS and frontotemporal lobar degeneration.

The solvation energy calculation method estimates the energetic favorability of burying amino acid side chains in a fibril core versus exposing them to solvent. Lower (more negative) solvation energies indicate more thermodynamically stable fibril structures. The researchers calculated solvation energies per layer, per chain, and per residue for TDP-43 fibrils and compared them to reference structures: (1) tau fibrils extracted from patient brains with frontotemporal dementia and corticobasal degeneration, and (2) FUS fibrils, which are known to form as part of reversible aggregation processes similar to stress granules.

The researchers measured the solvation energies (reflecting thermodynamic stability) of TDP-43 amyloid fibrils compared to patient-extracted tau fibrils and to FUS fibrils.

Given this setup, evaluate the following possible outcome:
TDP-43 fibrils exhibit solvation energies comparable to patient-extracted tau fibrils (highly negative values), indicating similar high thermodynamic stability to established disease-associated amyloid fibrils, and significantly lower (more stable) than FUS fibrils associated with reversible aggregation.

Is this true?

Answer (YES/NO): YES